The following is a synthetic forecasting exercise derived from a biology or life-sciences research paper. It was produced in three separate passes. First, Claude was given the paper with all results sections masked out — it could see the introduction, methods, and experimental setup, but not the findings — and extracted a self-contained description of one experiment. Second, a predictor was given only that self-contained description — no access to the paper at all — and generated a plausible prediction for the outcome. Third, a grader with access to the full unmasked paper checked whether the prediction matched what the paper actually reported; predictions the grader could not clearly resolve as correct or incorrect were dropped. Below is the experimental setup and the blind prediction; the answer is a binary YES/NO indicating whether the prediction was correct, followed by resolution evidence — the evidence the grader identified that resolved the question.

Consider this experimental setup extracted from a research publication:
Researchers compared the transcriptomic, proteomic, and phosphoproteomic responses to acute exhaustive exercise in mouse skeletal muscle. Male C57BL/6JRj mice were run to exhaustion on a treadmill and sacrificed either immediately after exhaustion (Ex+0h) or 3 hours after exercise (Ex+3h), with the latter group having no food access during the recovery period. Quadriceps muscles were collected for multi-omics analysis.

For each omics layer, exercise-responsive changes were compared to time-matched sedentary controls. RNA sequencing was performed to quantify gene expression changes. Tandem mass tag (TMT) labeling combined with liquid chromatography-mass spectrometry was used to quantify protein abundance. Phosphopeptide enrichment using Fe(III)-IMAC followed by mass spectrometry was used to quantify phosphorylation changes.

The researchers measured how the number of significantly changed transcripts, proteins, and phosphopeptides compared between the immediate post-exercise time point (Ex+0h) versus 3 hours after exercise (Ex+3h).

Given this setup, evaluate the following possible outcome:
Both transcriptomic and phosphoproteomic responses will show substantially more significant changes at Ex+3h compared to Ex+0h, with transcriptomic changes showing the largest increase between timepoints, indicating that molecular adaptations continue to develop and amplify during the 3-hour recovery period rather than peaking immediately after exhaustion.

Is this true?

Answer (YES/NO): NO